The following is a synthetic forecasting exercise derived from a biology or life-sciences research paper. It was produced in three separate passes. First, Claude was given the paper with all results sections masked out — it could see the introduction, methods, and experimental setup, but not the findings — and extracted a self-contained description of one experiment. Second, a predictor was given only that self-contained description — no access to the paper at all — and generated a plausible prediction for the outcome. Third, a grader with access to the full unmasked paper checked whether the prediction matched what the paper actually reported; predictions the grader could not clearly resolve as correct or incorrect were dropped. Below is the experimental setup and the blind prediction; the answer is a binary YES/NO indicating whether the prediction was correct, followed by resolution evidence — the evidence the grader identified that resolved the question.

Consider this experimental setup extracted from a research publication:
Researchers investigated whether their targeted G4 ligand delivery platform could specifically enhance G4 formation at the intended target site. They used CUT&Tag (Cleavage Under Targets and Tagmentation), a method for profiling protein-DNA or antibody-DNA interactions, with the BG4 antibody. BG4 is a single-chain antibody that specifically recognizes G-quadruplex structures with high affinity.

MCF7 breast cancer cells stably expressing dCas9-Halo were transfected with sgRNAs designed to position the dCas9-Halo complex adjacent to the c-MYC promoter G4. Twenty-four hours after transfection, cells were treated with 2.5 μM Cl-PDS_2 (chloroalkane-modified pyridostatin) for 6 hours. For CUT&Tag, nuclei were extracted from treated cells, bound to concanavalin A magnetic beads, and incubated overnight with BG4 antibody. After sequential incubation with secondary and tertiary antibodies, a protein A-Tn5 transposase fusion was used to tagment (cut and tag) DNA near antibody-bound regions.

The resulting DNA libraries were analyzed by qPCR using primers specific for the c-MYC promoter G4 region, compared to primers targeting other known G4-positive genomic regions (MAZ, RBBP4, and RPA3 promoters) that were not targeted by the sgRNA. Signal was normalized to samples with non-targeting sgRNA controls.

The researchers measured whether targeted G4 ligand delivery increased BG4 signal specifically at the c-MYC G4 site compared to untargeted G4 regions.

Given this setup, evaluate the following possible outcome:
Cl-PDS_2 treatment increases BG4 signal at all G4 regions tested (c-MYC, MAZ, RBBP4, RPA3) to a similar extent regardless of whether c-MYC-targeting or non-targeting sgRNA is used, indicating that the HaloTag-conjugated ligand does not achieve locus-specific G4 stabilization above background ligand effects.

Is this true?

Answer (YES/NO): NO